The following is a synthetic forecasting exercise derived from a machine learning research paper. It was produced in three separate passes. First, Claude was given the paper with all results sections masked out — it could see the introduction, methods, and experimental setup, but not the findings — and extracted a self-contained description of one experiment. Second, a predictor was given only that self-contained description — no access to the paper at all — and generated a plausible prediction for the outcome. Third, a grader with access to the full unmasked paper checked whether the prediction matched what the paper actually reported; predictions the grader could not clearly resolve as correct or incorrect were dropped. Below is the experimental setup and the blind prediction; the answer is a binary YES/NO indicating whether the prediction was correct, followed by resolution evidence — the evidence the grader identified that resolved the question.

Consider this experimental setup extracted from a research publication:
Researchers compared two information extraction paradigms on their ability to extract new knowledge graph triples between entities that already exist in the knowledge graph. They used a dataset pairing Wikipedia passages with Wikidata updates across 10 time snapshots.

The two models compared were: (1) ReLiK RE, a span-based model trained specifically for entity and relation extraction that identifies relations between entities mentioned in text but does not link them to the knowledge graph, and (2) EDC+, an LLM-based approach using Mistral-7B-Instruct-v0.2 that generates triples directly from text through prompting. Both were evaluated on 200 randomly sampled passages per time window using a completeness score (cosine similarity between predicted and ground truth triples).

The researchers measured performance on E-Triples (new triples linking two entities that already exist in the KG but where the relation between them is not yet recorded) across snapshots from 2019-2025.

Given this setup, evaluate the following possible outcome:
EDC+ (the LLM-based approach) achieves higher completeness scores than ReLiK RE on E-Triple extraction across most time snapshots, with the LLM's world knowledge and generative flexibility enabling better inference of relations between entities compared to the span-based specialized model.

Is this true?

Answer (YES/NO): YES